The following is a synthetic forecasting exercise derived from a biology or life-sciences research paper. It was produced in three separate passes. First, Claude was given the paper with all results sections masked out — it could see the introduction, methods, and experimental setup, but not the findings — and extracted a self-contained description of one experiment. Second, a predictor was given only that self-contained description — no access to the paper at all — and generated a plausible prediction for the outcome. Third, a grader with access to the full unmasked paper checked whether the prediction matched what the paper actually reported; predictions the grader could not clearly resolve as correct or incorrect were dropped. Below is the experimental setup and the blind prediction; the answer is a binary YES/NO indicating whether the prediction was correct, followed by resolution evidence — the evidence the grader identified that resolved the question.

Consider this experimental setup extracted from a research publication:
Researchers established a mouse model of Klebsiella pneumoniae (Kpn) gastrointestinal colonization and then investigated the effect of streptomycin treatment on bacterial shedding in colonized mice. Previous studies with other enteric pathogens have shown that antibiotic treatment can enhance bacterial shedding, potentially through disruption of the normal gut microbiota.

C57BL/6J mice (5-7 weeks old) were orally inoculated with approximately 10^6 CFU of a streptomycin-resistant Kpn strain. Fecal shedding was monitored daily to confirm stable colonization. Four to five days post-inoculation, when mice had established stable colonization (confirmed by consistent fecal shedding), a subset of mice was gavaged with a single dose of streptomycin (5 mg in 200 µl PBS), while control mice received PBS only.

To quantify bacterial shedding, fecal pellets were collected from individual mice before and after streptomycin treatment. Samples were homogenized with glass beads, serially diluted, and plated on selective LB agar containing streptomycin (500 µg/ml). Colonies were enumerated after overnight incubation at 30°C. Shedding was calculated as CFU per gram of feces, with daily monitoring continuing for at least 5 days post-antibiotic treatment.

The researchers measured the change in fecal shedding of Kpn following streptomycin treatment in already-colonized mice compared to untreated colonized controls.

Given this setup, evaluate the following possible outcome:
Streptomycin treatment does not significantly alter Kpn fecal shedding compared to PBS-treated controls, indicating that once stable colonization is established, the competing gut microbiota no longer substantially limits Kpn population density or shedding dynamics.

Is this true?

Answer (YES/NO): NO